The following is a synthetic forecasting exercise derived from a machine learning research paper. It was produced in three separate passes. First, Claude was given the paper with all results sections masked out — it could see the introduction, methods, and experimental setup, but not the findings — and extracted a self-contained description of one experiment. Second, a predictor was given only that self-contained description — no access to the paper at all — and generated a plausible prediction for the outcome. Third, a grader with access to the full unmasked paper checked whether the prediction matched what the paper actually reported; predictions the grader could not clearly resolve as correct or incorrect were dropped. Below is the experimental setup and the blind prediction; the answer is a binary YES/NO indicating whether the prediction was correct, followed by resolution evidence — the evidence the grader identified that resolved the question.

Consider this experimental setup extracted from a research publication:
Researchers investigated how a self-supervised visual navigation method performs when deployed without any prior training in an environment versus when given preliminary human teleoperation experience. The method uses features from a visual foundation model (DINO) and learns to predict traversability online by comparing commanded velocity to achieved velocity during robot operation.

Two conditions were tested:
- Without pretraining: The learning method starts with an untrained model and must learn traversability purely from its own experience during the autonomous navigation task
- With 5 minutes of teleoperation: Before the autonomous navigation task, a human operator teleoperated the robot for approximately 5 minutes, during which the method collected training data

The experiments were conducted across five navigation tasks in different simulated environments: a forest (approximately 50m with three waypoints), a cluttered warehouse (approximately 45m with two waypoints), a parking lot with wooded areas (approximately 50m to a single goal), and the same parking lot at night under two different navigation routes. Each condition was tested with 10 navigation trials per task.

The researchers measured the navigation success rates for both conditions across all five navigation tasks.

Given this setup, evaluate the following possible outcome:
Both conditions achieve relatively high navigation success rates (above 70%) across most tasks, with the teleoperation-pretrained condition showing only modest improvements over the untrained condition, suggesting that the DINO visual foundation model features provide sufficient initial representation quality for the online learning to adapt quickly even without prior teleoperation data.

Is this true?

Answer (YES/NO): NO